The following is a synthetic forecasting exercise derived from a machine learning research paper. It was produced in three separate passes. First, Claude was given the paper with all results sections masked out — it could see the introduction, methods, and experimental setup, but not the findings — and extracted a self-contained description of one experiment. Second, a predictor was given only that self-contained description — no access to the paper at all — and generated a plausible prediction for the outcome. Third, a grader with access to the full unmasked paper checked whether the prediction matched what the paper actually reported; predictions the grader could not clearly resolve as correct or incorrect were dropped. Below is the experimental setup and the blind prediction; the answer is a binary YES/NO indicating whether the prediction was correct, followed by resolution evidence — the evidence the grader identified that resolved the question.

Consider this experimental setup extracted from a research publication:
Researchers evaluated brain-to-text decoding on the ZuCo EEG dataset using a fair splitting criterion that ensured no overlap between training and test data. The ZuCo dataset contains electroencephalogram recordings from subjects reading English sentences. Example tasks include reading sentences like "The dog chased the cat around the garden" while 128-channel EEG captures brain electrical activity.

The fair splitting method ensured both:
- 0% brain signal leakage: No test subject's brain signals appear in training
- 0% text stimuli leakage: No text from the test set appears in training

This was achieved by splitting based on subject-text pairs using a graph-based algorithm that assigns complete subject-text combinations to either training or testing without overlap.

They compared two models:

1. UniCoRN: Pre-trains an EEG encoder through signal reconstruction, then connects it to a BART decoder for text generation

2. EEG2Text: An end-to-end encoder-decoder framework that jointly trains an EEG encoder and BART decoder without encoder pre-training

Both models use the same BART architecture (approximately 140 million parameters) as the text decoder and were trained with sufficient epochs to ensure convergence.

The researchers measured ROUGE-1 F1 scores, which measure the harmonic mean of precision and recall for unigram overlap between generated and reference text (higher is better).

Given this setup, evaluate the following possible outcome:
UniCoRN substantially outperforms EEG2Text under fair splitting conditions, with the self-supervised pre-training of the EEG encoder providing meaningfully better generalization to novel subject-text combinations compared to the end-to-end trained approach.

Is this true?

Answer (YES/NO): NO